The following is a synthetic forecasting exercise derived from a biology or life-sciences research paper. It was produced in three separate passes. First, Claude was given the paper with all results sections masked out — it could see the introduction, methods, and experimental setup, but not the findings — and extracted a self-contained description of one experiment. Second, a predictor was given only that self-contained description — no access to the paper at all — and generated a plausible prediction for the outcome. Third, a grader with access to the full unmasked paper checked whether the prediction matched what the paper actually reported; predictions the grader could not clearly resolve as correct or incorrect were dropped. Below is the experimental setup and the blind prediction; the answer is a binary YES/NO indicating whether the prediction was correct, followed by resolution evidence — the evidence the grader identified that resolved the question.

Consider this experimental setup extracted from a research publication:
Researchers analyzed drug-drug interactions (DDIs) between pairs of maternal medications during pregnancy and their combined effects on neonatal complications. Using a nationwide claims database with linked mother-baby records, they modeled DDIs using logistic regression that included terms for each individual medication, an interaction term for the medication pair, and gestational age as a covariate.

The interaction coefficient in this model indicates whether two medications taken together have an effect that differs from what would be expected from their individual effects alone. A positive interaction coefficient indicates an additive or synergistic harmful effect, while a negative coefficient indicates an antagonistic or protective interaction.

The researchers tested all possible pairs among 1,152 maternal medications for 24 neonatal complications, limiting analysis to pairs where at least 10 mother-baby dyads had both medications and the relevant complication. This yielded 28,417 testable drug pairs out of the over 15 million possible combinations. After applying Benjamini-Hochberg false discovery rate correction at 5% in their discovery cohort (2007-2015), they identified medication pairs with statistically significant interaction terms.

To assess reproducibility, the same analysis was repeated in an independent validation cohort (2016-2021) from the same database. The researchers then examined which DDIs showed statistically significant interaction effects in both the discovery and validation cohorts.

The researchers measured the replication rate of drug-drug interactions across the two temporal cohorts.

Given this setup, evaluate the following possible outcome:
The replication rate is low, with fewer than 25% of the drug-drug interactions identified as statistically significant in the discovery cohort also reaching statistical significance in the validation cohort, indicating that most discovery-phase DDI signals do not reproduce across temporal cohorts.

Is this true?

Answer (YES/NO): YES